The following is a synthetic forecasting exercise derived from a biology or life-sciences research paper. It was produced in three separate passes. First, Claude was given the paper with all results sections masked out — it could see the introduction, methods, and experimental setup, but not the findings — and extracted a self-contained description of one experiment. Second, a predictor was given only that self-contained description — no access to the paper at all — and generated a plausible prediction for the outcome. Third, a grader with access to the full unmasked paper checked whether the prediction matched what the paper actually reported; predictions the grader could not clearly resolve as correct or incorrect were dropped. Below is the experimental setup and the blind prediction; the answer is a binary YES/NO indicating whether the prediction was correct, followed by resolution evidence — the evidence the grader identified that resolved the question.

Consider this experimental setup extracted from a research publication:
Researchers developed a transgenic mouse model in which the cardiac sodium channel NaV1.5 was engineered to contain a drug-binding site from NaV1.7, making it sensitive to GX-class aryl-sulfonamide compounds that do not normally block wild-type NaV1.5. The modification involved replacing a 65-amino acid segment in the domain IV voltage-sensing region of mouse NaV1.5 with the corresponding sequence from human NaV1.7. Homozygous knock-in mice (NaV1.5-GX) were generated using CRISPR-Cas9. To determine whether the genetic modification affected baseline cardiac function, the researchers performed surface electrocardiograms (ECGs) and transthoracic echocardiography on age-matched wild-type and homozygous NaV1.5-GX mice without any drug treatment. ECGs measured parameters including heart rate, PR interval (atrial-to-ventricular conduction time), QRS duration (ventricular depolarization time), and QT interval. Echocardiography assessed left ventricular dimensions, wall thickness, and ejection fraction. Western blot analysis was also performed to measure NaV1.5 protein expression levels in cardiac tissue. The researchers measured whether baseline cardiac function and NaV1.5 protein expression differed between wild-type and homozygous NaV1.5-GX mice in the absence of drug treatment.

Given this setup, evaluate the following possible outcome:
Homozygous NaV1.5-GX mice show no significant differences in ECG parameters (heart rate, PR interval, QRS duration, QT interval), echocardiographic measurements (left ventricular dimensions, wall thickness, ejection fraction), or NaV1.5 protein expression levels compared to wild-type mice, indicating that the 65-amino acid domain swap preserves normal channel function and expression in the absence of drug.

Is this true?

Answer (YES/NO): YES